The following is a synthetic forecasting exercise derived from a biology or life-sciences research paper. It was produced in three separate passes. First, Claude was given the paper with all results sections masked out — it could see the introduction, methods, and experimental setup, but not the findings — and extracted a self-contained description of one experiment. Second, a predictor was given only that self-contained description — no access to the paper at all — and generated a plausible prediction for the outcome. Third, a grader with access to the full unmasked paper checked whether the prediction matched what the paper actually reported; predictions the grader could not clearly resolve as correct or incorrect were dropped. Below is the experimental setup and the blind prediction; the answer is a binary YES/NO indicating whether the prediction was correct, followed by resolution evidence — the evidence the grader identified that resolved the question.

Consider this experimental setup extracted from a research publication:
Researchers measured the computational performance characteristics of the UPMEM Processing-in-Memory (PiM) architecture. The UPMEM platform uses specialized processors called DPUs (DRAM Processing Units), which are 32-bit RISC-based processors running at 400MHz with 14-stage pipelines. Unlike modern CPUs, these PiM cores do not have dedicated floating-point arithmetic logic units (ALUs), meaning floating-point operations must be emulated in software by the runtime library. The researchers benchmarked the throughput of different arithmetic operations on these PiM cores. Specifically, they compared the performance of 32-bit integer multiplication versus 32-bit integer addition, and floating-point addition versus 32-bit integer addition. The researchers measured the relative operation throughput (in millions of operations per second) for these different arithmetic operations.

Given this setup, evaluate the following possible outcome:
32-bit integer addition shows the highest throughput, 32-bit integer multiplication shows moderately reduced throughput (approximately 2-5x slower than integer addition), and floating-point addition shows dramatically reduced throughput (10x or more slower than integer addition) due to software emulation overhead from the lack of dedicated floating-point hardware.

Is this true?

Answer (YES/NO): NO